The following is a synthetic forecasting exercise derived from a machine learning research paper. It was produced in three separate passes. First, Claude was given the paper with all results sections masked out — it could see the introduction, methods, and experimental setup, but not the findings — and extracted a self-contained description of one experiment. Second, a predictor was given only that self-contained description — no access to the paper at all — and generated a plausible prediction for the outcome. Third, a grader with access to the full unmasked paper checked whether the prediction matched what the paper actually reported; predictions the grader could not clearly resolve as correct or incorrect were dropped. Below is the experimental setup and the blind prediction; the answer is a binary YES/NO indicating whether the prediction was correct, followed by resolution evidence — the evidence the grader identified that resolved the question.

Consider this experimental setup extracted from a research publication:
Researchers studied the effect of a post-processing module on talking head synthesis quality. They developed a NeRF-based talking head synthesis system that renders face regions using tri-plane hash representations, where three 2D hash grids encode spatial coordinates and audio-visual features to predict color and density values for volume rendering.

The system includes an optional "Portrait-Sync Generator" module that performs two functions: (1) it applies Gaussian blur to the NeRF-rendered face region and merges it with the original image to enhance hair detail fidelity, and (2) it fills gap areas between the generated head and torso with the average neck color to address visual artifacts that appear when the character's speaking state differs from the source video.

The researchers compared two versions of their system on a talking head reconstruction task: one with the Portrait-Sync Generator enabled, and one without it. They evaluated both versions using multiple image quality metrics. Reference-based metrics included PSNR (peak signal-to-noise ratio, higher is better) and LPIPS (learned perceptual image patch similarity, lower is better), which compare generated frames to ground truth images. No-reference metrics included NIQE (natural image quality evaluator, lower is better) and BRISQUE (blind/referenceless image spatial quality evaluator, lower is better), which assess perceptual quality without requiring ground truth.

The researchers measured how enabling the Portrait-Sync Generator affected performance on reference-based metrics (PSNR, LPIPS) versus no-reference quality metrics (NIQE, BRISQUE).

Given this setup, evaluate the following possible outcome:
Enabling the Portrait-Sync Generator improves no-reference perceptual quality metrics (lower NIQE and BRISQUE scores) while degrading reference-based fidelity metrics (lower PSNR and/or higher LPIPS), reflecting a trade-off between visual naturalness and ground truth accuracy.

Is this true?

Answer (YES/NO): NO